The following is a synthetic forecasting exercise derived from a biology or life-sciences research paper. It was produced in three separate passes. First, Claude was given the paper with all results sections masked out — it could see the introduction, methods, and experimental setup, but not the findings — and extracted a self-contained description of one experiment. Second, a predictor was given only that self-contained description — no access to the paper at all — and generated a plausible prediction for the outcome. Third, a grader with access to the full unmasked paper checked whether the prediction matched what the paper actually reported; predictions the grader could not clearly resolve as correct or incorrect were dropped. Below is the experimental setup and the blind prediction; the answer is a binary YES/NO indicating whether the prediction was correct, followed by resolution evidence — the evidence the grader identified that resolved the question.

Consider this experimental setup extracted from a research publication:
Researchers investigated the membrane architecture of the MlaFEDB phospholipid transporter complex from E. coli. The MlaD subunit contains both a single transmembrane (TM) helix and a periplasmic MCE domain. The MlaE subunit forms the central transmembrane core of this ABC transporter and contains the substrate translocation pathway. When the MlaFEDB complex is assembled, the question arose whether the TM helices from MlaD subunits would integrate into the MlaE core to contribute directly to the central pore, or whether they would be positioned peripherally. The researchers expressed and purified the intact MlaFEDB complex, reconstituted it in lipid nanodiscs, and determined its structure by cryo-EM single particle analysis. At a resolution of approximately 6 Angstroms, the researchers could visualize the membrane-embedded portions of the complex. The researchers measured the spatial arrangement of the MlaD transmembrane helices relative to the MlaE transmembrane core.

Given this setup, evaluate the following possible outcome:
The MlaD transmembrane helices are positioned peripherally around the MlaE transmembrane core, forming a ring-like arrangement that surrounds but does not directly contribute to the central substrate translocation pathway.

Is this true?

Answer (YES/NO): YES